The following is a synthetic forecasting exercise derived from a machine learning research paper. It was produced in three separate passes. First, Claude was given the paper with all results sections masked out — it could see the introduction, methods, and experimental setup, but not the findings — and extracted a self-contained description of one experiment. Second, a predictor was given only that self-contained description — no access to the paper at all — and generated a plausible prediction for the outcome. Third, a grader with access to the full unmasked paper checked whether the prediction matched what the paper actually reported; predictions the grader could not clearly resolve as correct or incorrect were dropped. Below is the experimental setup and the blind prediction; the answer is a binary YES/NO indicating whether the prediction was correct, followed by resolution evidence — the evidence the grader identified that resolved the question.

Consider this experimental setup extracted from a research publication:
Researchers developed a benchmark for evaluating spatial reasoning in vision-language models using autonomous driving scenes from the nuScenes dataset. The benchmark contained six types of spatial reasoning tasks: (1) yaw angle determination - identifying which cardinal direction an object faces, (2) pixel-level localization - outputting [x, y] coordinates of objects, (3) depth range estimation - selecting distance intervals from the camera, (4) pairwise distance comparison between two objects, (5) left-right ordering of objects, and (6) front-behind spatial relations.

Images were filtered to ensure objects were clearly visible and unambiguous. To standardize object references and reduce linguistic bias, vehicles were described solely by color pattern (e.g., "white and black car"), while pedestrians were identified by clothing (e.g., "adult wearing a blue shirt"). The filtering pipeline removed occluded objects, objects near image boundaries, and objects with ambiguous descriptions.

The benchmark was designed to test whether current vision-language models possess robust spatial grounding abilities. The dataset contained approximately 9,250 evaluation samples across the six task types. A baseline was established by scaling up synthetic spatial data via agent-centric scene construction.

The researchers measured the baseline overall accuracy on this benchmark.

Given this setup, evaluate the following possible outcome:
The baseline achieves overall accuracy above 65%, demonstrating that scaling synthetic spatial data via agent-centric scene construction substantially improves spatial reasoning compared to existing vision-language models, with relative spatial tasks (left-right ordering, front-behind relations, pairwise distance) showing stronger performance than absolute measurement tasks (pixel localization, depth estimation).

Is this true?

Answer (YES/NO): NO